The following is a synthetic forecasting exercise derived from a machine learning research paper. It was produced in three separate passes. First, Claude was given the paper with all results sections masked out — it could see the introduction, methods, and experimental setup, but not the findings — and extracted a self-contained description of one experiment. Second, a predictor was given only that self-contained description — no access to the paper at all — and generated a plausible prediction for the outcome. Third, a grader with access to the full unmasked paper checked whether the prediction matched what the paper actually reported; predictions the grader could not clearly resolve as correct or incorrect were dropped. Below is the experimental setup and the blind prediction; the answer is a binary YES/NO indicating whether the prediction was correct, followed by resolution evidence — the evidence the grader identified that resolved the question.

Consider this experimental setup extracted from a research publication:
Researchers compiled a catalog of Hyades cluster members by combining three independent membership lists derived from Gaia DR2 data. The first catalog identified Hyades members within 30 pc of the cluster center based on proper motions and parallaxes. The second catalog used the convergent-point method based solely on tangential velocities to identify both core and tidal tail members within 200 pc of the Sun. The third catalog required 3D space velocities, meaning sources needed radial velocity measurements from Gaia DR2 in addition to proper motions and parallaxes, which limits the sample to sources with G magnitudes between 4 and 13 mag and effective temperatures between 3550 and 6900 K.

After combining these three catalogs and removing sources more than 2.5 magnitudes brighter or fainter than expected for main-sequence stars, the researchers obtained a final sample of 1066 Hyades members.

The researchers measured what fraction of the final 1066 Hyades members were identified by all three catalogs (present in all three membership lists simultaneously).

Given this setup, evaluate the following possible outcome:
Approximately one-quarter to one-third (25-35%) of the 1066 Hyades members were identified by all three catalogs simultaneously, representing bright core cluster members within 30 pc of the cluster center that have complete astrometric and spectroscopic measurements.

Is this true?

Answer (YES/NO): NO